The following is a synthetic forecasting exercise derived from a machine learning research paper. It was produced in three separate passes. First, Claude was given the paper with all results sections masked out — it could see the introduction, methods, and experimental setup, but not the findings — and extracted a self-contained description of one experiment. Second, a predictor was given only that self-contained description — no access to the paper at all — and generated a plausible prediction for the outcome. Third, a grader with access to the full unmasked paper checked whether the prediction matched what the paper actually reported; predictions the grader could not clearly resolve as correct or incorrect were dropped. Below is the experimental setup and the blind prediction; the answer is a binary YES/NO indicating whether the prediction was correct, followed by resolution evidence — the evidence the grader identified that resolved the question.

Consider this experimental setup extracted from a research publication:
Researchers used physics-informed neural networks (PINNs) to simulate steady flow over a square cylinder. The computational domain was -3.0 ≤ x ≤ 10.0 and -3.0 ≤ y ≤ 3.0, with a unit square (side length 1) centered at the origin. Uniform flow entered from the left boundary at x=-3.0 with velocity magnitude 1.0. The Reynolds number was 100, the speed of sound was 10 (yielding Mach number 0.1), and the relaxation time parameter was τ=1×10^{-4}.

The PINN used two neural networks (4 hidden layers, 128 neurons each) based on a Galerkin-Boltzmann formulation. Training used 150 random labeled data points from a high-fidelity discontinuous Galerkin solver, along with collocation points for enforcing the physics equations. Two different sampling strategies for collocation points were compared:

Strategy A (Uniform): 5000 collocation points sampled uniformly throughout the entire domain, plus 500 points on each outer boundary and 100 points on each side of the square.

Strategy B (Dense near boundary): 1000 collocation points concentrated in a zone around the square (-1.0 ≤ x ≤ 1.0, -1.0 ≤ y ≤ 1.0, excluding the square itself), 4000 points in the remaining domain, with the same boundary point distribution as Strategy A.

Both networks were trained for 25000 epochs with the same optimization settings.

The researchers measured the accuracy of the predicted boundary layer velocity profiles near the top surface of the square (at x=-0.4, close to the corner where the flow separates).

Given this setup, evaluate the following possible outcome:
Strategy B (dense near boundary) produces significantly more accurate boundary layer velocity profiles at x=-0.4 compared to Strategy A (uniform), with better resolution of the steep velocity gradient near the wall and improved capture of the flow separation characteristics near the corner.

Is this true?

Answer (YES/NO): YES